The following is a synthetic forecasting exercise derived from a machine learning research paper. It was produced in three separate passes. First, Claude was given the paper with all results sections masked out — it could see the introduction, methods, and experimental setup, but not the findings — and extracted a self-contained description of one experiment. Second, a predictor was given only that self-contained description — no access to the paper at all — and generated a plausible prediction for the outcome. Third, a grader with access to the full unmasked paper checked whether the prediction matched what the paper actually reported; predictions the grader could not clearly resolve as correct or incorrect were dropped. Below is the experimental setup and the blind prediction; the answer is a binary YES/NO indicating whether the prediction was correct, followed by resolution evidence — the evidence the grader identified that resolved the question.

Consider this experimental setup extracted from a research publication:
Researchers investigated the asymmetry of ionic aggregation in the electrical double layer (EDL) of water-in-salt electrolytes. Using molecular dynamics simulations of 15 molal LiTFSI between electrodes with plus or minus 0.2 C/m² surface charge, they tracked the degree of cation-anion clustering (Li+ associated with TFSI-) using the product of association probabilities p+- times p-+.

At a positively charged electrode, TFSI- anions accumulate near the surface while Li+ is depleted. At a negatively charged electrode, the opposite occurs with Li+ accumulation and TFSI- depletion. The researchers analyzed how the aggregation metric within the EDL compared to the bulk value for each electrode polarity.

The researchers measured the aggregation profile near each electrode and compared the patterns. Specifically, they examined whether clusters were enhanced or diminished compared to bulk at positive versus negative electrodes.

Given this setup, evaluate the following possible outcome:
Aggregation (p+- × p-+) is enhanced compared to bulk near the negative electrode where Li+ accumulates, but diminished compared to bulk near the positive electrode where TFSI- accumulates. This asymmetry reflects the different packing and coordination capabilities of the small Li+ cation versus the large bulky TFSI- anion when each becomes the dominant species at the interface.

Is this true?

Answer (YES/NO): YES